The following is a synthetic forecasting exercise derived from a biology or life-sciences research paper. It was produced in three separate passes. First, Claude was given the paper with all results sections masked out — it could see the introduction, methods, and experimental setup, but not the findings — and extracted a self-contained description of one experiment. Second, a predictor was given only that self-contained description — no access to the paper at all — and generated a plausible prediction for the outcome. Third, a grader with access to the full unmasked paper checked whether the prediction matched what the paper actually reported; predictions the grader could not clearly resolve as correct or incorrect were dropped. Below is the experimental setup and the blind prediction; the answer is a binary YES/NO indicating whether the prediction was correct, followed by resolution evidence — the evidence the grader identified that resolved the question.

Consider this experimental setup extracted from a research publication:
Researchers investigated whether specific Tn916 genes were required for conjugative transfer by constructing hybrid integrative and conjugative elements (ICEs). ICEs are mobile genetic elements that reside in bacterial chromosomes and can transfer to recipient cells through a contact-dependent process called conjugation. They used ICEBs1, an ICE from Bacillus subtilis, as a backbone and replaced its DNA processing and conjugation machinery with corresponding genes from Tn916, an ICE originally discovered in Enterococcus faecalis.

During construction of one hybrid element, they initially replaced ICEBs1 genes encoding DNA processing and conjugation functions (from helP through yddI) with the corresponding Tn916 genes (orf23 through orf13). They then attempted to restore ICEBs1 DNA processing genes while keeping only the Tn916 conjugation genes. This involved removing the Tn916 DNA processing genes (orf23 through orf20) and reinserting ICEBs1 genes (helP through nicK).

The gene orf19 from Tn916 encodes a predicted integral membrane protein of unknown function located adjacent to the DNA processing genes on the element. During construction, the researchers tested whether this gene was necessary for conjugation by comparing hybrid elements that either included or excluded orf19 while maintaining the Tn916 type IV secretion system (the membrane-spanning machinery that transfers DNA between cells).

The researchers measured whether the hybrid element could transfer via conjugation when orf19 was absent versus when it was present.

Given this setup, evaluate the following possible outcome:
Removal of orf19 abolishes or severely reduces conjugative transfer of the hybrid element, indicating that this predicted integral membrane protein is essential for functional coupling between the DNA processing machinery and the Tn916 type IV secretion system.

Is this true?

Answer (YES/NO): YES